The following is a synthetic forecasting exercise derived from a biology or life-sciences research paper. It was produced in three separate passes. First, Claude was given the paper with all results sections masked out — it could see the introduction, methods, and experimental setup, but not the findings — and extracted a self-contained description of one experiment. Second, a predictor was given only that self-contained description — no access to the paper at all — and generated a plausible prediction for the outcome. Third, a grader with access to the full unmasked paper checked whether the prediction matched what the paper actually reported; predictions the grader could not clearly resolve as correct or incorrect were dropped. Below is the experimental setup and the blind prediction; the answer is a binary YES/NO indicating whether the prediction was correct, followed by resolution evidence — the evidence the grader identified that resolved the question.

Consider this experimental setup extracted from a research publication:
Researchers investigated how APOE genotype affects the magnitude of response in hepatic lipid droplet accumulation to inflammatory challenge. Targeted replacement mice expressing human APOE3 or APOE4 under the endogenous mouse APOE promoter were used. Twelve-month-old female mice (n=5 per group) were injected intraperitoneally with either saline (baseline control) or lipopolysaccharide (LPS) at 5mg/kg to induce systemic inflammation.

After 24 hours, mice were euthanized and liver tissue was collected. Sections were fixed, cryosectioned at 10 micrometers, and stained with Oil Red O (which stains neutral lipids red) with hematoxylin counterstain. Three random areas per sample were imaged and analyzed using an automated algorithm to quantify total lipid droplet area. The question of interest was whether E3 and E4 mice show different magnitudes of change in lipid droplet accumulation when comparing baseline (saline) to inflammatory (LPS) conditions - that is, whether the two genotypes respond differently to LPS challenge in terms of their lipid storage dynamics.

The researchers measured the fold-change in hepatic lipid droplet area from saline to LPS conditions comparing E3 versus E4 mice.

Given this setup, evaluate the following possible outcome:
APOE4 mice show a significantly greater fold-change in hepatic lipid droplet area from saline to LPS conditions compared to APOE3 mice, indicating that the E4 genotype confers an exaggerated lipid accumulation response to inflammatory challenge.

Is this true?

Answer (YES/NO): NO